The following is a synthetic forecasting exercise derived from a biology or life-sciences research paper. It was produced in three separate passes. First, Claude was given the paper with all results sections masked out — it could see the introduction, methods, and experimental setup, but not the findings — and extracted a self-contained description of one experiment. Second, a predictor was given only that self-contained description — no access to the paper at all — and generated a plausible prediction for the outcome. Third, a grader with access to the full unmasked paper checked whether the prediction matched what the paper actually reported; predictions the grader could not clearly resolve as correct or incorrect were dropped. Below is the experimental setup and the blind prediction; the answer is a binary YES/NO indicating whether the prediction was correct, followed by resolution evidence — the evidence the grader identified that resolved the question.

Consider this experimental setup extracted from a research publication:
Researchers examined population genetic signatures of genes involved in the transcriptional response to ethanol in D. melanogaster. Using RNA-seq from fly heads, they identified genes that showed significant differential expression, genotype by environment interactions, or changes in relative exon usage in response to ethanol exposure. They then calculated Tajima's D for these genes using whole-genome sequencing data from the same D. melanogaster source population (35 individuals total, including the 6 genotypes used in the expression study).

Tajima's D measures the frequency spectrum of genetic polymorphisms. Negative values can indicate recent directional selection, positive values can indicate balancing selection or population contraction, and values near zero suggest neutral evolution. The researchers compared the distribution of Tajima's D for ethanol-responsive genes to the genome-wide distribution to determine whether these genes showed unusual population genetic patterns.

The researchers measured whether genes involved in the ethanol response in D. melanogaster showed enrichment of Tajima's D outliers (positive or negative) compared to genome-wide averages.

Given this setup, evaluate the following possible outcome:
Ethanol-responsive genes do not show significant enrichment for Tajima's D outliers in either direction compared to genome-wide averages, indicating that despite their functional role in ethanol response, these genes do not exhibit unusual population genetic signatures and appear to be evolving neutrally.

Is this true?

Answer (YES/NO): YES